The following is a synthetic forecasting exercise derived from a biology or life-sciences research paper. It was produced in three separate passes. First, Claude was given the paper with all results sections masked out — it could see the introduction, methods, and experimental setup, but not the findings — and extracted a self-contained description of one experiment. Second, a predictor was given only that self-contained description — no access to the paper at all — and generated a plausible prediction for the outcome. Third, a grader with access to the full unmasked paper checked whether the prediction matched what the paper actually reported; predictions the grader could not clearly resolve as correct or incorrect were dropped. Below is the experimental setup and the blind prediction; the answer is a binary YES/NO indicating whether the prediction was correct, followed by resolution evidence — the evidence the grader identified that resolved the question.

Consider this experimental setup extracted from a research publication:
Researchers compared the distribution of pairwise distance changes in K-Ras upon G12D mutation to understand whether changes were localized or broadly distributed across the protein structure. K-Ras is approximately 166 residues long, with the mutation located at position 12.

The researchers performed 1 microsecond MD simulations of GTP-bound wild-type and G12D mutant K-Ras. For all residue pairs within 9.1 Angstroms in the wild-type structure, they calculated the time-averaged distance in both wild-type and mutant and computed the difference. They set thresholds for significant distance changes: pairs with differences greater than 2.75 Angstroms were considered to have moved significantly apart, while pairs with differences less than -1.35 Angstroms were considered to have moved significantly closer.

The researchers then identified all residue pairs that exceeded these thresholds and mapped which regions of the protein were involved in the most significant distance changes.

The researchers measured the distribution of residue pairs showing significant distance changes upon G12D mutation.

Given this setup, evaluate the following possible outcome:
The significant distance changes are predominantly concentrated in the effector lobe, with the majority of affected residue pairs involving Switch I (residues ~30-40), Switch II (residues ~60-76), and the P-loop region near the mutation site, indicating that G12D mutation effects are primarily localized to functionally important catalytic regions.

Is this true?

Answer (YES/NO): NO